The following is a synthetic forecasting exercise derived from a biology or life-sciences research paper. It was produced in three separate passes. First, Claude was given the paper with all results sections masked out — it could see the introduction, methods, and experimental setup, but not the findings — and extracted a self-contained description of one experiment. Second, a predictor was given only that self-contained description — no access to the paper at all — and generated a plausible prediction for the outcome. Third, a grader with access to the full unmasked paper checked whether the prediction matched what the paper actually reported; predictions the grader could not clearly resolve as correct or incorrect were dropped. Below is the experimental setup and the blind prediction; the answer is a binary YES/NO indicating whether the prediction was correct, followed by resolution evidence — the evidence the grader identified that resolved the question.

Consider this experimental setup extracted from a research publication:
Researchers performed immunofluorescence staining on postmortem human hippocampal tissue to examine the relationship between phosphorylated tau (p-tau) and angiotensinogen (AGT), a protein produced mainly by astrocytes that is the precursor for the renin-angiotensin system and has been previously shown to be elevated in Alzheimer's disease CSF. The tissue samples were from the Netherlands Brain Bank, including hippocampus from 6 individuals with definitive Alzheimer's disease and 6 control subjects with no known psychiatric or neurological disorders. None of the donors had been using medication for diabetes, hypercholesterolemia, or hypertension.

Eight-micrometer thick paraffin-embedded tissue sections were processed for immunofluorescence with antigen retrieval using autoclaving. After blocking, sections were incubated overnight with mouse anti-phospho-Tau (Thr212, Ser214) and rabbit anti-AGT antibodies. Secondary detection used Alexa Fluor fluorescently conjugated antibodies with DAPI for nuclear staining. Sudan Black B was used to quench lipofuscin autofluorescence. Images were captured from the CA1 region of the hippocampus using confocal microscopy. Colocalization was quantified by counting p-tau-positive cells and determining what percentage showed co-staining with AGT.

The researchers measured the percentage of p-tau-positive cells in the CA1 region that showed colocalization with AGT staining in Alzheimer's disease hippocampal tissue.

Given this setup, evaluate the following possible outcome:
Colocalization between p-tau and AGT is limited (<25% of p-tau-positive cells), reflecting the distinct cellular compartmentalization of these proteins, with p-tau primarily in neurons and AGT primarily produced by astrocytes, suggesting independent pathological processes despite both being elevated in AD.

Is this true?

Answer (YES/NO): NO